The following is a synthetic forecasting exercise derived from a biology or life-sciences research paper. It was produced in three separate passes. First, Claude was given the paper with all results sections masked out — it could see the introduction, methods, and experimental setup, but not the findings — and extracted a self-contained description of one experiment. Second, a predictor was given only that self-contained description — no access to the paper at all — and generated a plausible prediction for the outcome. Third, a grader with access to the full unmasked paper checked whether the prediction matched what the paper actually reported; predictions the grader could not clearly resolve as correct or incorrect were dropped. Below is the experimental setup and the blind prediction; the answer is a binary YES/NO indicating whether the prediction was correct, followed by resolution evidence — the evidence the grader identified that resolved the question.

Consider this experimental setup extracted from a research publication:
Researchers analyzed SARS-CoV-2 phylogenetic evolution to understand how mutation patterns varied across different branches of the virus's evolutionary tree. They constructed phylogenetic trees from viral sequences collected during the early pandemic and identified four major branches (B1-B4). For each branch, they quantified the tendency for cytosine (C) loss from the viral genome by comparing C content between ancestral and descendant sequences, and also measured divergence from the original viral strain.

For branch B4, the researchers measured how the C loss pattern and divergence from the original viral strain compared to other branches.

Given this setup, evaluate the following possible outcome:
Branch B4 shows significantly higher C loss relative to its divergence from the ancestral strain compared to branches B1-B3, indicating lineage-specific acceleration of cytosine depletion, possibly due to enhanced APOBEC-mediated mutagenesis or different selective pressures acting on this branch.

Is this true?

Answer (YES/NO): NO